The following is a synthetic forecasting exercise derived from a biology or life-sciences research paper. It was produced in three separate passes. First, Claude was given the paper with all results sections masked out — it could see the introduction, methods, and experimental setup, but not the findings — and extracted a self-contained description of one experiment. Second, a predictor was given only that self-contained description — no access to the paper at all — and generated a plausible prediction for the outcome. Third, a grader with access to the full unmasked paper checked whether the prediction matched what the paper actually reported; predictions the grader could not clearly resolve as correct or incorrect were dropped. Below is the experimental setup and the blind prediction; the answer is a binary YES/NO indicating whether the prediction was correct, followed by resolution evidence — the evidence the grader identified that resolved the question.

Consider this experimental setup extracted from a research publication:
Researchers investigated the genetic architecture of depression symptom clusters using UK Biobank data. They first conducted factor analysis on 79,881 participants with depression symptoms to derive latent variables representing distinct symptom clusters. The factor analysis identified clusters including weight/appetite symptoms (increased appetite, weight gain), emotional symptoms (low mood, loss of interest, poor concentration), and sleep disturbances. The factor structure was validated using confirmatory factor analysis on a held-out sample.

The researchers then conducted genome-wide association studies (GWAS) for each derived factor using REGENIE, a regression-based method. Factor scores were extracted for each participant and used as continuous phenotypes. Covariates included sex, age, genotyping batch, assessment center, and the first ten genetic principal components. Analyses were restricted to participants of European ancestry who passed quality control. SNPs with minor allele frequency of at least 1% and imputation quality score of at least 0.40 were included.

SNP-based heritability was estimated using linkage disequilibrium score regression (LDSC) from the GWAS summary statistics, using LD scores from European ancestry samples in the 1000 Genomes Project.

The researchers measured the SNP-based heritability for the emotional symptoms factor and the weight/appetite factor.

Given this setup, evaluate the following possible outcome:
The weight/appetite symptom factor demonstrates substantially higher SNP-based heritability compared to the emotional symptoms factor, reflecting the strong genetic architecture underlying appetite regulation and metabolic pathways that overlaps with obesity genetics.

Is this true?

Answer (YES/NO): NO